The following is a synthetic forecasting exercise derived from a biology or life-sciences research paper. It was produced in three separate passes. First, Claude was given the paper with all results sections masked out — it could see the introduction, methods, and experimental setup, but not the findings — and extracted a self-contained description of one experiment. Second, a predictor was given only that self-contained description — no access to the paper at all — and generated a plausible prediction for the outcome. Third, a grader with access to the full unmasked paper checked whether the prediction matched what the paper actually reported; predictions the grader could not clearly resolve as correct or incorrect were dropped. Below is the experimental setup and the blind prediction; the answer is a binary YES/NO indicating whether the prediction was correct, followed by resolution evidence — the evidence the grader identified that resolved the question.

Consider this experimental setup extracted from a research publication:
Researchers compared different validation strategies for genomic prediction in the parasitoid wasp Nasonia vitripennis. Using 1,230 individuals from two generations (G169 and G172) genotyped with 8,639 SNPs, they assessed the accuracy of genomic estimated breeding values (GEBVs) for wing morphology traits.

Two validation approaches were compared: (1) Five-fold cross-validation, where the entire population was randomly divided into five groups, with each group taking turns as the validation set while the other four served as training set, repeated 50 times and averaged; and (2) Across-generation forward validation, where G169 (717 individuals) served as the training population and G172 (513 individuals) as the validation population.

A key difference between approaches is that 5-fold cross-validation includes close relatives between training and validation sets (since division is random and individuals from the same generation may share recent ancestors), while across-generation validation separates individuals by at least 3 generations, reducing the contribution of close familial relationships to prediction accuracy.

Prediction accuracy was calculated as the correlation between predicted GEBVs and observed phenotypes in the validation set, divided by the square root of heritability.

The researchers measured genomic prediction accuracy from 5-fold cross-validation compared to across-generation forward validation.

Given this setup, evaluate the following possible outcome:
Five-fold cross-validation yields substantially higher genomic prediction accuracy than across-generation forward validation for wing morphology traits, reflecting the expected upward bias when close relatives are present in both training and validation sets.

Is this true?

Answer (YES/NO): NO